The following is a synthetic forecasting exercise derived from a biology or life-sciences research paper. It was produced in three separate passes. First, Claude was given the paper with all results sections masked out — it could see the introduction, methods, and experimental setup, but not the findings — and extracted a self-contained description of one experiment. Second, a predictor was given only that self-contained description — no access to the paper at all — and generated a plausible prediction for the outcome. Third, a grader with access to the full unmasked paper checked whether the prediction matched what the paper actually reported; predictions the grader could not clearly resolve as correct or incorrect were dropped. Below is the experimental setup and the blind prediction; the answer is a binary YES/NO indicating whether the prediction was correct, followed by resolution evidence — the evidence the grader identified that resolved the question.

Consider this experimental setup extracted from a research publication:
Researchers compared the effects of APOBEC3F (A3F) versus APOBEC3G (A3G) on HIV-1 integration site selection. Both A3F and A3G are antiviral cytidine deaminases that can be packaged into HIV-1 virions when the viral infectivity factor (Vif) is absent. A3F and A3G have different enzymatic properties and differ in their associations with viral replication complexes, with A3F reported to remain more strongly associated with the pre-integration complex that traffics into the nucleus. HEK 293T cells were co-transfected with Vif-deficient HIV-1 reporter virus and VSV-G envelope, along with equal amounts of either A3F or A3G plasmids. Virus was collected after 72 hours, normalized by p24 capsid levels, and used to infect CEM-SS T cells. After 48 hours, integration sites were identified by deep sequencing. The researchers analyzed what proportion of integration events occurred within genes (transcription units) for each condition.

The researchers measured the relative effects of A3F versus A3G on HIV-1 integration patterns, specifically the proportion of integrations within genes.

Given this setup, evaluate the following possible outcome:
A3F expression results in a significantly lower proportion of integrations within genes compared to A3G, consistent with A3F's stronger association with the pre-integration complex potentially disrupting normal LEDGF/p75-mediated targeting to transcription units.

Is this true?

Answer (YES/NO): NO